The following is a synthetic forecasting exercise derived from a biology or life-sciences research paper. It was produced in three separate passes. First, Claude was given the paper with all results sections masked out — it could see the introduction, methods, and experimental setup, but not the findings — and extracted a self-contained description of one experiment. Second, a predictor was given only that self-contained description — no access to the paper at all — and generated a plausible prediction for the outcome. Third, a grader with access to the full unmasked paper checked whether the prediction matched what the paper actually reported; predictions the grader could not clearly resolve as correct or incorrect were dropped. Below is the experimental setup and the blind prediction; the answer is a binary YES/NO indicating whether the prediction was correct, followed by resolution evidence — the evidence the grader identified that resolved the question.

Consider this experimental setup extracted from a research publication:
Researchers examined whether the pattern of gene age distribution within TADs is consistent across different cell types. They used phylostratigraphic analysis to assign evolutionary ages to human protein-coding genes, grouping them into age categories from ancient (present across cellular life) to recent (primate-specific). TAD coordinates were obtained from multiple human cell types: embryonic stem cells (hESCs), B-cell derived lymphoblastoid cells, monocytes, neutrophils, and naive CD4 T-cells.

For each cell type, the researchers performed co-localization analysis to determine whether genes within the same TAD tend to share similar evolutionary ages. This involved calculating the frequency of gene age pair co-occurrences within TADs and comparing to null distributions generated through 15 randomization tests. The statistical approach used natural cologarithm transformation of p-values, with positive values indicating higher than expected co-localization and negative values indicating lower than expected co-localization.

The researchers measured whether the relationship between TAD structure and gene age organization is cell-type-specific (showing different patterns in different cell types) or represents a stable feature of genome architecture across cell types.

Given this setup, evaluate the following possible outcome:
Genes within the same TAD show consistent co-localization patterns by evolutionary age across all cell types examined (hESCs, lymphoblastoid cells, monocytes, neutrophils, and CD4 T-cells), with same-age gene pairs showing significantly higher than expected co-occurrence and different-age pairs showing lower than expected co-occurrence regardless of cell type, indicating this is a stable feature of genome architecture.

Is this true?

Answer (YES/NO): YES